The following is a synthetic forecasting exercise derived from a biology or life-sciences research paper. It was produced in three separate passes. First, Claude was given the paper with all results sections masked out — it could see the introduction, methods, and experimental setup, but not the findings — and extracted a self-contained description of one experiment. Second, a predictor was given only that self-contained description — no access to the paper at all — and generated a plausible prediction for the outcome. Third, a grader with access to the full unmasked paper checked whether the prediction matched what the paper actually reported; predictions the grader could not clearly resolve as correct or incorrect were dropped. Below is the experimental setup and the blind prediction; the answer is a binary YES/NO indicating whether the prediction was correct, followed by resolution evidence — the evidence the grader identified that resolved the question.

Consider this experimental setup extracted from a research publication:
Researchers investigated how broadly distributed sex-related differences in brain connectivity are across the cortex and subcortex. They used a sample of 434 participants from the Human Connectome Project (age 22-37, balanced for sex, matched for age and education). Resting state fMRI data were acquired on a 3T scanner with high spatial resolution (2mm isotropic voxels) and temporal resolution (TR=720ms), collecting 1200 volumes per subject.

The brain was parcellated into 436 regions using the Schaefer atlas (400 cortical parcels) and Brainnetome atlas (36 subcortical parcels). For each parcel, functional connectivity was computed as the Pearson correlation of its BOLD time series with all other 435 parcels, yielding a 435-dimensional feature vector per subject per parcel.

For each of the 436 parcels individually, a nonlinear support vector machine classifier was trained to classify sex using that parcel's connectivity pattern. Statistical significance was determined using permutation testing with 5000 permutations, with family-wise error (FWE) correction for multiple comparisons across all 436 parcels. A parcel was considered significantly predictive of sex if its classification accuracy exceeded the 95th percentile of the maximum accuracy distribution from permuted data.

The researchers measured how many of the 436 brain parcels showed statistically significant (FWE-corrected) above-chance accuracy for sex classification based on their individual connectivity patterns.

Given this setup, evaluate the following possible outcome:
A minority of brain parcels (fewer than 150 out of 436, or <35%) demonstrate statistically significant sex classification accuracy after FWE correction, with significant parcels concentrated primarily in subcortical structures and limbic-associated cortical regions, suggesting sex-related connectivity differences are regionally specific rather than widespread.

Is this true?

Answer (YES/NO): NO